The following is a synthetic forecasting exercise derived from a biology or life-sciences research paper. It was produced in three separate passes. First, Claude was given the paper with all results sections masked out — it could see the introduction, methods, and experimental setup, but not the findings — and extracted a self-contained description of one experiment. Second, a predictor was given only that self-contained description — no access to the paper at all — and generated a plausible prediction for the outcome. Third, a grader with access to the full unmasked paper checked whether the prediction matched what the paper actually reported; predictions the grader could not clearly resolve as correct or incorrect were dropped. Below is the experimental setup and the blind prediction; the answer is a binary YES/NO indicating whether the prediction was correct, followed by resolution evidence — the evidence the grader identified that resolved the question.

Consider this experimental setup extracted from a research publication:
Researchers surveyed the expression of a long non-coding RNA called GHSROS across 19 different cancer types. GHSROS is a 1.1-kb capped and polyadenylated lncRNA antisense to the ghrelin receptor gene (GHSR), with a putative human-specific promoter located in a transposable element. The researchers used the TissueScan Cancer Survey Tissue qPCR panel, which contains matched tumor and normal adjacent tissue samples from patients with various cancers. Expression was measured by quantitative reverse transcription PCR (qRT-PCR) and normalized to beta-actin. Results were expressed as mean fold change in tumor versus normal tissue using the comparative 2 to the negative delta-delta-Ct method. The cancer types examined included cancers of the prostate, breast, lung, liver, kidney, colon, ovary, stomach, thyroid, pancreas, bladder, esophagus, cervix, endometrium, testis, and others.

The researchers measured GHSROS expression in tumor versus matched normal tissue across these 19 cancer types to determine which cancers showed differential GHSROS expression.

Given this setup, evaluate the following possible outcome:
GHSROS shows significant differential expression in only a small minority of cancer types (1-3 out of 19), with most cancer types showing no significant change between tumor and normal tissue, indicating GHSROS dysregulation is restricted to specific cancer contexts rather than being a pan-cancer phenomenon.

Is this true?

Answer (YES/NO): NO